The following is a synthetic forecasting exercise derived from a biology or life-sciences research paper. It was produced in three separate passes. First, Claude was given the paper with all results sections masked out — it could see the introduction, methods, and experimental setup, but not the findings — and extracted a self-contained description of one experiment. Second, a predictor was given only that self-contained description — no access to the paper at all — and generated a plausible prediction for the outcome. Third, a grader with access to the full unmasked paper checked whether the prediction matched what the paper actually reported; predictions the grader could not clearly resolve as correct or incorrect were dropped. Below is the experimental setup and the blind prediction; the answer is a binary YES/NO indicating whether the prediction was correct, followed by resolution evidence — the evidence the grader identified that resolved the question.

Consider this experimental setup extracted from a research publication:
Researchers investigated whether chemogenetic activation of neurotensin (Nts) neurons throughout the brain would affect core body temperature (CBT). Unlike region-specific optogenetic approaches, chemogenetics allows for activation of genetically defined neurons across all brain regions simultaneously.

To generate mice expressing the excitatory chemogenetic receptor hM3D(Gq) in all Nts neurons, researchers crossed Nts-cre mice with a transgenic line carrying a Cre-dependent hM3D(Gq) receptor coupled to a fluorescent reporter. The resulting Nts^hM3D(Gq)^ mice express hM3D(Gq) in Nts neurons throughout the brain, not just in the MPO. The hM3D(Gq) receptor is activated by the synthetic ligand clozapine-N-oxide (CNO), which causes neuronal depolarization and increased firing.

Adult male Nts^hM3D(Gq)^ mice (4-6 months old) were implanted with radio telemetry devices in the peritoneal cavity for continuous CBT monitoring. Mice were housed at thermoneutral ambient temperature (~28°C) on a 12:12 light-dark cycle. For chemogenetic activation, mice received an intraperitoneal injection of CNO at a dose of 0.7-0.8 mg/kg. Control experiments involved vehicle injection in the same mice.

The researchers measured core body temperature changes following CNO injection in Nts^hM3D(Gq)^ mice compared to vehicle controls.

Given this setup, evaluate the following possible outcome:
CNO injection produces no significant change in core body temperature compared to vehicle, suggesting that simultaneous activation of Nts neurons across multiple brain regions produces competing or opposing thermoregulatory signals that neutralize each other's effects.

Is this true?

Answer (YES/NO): NO